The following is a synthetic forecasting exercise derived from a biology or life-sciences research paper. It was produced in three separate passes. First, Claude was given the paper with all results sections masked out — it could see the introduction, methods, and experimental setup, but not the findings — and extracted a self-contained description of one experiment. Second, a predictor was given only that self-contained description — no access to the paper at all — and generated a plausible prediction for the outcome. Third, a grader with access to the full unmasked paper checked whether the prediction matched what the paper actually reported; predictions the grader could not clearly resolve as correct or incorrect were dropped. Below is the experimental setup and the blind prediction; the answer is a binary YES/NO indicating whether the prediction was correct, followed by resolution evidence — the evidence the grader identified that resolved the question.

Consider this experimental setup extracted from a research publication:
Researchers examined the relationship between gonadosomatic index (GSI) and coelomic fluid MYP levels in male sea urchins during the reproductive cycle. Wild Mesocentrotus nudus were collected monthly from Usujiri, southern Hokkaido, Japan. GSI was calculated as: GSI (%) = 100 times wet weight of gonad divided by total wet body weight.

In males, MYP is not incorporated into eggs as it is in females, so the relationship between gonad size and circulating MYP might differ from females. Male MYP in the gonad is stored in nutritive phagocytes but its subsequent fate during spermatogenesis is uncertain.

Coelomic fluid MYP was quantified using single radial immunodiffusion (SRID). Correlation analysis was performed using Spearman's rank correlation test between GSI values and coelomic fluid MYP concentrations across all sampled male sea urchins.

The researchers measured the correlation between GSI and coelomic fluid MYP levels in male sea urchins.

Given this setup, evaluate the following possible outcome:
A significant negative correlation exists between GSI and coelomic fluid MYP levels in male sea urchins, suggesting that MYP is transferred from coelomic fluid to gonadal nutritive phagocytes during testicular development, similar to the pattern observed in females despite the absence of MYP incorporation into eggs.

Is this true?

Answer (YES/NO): NO